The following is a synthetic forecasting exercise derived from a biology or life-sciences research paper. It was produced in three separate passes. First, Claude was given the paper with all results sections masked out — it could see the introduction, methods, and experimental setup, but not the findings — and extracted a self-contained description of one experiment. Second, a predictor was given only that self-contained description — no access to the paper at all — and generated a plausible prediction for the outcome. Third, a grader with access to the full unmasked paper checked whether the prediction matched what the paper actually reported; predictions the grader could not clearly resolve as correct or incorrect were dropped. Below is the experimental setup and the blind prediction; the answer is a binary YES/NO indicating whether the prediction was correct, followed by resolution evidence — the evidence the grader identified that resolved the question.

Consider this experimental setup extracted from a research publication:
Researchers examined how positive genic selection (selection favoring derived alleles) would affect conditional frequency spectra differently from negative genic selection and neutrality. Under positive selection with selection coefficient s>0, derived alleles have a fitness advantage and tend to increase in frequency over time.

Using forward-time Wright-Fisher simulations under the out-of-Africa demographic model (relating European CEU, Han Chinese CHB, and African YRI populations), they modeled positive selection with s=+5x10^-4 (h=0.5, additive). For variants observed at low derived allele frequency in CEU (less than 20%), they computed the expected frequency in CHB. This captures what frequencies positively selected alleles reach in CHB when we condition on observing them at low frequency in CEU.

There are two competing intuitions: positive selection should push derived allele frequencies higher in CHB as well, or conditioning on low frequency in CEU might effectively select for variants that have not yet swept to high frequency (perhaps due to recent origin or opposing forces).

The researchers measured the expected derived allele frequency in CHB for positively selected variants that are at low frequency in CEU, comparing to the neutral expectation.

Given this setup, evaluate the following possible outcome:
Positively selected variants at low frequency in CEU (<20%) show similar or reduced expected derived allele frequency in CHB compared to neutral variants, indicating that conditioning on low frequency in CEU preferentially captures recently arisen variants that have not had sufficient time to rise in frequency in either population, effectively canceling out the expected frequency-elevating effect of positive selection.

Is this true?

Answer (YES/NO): YES